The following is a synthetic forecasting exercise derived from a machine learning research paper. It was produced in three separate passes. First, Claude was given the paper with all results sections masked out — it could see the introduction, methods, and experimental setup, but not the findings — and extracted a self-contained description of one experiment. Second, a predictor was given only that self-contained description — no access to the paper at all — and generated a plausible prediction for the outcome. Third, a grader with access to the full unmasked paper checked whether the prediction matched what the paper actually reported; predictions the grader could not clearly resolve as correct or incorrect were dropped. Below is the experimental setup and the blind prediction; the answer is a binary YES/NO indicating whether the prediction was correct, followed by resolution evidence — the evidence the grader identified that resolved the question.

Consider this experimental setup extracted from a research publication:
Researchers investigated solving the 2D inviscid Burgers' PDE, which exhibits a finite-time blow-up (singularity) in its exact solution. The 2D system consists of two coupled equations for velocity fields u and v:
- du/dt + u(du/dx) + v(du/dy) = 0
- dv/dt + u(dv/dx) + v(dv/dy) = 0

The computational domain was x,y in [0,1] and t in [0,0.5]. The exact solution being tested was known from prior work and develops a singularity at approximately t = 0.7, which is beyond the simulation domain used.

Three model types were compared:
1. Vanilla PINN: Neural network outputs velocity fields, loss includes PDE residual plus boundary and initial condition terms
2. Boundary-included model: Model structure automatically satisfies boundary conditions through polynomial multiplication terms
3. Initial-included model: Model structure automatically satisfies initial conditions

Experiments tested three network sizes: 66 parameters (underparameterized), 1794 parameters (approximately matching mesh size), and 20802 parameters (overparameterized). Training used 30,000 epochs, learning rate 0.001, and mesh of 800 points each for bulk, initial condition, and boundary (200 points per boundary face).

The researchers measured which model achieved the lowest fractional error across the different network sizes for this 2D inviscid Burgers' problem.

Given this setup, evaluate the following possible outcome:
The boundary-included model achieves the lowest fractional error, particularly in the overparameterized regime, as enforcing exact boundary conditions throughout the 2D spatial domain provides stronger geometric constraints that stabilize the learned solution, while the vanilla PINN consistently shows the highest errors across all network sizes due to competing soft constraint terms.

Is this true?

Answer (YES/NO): NO